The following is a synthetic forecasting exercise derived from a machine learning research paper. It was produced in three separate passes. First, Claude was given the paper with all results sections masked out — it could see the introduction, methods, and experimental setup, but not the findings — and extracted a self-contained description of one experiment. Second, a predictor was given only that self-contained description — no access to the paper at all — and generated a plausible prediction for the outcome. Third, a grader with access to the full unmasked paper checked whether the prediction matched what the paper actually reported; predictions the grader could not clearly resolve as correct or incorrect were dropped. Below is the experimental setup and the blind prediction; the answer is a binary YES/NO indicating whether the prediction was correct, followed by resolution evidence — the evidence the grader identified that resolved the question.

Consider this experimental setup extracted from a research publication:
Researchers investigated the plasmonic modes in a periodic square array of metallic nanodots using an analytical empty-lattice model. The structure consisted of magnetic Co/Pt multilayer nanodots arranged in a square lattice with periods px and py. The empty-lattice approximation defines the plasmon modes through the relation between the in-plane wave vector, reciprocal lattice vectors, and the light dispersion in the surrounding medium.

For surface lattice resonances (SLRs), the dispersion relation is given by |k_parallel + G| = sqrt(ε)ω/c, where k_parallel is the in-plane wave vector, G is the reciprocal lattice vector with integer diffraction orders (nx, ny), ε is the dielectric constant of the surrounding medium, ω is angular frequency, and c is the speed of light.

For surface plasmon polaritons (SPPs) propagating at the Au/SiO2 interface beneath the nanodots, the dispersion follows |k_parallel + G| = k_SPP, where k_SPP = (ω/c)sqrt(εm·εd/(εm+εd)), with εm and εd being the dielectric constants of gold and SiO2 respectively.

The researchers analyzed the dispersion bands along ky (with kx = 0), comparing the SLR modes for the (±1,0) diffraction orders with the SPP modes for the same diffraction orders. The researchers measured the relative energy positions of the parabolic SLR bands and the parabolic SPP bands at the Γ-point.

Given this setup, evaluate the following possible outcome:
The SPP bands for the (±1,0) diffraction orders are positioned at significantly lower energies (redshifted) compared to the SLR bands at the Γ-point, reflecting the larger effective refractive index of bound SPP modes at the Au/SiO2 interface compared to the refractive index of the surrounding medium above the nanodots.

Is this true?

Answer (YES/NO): NO